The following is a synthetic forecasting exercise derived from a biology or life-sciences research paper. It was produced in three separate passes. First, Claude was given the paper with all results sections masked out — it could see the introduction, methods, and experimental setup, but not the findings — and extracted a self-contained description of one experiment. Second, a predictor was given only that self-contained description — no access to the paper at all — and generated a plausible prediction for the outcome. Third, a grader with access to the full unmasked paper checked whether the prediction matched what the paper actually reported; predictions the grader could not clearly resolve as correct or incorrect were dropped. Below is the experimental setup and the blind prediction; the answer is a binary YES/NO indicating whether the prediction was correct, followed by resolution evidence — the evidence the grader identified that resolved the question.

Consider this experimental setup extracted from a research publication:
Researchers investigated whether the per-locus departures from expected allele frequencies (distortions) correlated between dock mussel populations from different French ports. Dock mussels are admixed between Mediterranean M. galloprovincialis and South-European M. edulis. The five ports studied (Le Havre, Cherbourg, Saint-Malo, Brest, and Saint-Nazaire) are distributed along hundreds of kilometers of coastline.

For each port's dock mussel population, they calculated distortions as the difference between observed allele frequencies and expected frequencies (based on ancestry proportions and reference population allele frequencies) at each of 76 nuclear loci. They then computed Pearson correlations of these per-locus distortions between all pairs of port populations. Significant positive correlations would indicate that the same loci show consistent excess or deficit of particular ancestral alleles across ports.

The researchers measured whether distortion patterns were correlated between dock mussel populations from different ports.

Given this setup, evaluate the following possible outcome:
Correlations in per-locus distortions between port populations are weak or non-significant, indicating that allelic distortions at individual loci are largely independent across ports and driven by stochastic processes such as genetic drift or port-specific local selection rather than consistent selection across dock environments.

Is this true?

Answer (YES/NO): NO